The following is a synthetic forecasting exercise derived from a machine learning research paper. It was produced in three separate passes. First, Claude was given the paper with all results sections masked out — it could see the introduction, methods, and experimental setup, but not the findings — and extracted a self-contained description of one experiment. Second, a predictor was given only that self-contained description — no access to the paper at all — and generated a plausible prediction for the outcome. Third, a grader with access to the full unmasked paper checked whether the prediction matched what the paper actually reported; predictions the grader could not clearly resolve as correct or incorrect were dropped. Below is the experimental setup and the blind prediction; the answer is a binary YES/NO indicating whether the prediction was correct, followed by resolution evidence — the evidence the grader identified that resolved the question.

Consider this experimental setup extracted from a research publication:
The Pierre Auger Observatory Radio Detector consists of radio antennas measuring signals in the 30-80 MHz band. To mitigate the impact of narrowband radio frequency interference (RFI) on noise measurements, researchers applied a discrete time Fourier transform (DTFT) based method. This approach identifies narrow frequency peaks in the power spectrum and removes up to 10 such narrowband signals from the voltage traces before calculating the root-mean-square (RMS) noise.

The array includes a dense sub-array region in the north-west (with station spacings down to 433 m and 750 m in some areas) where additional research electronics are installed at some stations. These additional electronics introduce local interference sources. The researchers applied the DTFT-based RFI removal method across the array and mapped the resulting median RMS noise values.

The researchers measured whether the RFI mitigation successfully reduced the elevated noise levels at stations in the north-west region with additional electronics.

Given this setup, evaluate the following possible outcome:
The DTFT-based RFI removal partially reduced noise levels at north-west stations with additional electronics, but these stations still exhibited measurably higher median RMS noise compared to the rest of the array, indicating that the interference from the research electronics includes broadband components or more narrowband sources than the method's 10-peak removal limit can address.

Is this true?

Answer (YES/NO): NO